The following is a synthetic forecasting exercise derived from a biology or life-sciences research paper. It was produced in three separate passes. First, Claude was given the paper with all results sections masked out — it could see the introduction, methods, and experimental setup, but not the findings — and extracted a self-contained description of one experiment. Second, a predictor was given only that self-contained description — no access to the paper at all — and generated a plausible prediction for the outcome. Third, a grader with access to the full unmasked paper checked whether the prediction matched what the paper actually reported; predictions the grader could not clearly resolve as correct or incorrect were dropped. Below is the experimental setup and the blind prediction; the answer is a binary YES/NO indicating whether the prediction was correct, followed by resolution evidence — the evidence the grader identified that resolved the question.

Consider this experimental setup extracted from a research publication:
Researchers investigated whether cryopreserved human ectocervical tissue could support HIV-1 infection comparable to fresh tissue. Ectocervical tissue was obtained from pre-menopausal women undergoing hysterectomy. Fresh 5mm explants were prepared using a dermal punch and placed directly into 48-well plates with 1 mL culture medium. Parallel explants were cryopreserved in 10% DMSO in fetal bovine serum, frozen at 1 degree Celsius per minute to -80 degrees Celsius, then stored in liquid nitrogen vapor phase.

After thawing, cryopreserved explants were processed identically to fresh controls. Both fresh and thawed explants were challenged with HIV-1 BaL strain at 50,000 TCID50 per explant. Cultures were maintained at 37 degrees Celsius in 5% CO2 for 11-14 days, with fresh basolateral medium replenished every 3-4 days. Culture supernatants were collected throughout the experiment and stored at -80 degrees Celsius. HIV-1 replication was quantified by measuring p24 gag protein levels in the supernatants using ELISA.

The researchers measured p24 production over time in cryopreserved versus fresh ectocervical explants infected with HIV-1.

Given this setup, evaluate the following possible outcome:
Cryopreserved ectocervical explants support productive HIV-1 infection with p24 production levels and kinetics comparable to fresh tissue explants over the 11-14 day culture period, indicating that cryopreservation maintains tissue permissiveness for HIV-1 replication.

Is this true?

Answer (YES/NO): YES